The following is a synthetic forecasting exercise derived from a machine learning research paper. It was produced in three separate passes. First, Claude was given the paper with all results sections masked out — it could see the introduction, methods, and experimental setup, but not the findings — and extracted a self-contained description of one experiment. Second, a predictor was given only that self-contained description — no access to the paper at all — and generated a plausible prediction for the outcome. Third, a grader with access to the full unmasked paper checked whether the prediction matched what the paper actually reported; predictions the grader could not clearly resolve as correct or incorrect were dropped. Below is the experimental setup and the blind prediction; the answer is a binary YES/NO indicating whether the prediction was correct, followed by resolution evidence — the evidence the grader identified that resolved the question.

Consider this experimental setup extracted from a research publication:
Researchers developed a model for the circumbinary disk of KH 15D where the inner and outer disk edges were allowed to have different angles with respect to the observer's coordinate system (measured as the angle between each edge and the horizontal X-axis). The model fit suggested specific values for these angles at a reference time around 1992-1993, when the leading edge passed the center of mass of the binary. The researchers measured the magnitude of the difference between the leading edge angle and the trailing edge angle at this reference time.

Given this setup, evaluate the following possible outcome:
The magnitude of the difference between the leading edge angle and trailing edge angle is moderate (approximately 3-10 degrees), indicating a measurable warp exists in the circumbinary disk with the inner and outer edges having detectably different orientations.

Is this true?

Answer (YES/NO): NO